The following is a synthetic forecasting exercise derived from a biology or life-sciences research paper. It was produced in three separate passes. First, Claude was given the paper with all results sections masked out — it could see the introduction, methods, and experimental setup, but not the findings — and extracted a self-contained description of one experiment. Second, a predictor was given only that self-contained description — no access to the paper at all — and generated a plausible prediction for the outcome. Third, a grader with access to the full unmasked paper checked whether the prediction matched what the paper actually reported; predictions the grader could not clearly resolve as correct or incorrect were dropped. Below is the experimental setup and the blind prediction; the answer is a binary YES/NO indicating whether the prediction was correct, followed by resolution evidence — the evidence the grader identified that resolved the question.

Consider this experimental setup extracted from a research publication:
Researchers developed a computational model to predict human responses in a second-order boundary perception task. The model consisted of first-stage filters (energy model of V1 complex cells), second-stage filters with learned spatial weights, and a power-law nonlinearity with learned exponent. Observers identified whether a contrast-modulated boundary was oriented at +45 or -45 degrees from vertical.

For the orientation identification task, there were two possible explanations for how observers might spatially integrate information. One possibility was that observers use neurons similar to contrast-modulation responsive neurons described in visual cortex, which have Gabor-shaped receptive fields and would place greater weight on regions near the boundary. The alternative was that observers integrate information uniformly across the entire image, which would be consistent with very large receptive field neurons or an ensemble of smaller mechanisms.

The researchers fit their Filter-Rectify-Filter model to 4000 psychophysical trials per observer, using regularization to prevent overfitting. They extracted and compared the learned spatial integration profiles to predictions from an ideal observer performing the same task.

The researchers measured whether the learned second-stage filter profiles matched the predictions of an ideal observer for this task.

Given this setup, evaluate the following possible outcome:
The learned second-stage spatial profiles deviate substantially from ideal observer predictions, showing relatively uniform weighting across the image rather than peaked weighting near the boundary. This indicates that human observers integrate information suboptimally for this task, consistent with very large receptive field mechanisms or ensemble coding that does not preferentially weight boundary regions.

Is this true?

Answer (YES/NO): NO